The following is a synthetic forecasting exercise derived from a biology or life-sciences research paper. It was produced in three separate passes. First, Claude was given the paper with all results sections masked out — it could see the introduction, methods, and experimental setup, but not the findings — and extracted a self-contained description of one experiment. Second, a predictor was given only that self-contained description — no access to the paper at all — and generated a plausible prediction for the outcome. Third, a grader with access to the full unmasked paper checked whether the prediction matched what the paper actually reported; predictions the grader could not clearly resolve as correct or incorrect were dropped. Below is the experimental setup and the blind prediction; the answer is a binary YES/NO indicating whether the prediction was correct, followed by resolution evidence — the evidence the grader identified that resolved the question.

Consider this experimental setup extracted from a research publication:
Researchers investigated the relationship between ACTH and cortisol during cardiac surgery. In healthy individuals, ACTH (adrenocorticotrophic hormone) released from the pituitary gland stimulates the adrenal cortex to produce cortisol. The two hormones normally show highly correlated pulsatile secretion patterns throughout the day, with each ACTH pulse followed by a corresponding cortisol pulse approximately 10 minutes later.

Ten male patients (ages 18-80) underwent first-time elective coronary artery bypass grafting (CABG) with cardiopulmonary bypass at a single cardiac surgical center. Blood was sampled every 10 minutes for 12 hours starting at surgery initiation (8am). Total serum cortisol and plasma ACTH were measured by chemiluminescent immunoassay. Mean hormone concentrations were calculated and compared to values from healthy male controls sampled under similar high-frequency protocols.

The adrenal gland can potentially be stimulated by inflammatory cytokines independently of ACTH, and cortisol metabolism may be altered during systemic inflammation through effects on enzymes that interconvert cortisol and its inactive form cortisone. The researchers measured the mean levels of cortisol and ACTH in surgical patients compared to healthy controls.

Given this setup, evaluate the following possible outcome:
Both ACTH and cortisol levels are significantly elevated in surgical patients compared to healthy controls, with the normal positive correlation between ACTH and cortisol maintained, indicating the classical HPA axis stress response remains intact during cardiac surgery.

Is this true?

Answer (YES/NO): NO